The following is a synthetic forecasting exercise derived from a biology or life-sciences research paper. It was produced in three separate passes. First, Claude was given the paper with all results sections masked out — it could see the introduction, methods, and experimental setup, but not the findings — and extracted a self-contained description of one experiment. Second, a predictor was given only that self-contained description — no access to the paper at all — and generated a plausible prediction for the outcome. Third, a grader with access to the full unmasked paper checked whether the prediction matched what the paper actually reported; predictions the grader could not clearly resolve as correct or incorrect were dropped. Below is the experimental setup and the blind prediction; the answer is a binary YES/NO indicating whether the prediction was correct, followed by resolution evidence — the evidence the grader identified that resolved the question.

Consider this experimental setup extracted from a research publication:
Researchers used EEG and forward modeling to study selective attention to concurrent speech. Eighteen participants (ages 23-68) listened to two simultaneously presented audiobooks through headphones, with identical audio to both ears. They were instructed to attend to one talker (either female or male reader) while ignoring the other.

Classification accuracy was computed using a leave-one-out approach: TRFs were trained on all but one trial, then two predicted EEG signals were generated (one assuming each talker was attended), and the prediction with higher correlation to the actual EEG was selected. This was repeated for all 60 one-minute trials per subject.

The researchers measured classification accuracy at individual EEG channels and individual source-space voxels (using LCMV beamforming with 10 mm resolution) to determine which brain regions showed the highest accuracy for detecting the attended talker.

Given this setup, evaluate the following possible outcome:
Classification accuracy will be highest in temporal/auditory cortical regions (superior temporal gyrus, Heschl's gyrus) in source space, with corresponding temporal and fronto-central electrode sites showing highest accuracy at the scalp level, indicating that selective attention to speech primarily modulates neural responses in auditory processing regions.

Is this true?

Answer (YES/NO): YES